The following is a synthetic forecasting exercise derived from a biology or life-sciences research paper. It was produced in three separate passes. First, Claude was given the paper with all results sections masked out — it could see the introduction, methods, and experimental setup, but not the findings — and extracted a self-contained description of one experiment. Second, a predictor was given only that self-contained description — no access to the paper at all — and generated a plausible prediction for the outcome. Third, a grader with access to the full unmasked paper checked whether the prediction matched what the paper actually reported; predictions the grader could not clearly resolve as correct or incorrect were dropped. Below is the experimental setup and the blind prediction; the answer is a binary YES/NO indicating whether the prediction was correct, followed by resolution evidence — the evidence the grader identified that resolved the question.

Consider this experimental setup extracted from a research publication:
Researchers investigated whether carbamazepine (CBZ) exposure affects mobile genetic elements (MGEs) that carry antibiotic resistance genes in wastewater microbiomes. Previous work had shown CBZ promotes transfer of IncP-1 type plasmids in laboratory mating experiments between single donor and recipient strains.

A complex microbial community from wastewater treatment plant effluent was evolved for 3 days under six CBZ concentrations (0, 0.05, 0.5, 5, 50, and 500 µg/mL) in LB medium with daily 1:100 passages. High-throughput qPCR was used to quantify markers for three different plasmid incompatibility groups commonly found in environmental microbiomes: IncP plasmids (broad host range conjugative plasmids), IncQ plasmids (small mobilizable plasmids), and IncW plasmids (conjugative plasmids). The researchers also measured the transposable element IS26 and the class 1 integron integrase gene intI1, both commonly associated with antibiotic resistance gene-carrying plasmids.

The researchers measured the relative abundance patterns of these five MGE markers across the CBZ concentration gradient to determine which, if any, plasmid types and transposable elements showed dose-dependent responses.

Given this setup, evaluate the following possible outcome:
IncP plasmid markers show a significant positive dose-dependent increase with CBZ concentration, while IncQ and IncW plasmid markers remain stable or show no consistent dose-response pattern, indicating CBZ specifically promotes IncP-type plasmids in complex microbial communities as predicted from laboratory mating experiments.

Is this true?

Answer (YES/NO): NO